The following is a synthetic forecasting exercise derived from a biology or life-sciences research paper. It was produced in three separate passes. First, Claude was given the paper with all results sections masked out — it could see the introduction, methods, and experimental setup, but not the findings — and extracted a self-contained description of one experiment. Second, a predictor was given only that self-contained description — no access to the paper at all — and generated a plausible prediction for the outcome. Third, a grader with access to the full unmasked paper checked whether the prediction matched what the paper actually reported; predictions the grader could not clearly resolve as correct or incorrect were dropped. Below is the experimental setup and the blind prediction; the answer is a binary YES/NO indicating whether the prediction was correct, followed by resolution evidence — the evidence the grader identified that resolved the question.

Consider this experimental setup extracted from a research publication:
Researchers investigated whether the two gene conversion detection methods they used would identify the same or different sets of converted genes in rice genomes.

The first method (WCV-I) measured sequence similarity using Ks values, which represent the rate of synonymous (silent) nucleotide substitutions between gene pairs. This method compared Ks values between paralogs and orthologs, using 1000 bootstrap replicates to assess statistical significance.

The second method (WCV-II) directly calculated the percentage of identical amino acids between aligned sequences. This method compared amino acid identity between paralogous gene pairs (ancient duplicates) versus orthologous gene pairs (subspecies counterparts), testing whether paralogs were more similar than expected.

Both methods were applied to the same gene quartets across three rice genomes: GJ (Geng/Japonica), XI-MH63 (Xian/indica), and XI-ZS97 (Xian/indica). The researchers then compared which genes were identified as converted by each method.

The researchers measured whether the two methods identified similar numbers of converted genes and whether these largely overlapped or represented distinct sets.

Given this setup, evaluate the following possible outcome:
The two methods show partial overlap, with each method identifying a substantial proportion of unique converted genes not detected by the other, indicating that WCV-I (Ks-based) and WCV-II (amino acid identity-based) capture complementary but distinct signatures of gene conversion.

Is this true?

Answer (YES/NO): NO